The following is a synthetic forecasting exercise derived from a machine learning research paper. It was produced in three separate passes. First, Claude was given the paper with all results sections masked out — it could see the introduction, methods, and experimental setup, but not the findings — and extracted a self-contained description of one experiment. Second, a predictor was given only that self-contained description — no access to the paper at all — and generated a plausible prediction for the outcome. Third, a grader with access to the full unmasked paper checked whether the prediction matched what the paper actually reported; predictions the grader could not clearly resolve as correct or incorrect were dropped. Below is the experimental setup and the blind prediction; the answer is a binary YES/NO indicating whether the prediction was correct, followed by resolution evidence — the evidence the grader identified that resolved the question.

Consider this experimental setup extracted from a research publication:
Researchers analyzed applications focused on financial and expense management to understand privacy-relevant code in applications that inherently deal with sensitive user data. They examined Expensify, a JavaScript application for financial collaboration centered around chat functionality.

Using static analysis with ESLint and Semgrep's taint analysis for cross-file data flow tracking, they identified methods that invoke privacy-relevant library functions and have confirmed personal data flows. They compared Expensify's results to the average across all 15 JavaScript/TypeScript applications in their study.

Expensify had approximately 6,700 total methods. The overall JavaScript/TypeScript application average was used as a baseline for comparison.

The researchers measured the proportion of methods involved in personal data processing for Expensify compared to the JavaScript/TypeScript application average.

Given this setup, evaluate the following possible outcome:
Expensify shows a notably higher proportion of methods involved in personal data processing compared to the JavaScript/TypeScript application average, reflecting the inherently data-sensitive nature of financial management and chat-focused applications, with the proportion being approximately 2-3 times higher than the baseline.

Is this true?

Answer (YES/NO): NO